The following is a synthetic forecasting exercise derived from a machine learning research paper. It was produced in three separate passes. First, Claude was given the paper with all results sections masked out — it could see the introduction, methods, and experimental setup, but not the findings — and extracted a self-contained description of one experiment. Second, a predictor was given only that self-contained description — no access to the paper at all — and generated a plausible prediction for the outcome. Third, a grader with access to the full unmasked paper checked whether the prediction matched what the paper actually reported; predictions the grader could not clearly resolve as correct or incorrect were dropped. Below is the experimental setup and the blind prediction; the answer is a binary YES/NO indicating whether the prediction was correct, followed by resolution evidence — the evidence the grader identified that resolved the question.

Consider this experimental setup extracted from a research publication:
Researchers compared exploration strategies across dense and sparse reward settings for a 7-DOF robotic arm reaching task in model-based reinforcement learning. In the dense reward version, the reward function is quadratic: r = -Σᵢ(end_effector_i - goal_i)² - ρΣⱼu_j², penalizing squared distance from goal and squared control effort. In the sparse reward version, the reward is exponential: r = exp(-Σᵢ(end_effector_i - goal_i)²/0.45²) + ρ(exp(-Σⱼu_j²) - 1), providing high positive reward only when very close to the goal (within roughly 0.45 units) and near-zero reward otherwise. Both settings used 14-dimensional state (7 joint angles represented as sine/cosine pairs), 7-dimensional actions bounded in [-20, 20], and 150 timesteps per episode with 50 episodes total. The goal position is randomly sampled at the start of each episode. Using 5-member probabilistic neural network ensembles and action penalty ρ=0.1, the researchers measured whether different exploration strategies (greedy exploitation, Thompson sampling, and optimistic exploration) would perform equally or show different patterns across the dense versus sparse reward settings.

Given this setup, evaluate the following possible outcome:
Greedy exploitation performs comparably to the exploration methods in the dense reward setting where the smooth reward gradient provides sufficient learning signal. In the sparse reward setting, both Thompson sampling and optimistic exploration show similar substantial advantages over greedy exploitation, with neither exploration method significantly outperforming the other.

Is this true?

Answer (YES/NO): NO